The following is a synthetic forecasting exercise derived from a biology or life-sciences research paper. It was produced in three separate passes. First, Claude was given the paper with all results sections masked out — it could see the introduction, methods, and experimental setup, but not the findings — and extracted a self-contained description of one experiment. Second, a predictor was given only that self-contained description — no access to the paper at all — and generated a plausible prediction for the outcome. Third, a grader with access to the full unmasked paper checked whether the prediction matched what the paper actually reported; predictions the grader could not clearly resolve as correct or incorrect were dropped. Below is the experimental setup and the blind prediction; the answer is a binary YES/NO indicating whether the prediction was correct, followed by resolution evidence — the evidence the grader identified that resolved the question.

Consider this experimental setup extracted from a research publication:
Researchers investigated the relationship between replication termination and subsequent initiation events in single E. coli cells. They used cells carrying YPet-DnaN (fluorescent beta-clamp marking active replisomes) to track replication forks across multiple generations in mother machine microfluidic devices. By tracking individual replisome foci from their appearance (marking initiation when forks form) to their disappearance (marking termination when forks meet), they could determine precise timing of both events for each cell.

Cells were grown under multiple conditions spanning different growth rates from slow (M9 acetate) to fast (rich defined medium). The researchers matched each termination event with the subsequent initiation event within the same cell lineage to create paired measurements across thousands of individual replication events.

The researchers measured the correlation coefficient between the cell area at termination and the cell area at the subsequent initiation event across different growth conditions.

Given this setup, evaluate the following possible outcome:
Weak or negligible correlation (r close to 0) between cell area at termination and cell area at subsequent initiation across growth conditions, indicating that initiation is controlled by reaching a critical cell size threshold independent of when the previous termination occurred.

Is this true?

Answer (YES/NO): NO